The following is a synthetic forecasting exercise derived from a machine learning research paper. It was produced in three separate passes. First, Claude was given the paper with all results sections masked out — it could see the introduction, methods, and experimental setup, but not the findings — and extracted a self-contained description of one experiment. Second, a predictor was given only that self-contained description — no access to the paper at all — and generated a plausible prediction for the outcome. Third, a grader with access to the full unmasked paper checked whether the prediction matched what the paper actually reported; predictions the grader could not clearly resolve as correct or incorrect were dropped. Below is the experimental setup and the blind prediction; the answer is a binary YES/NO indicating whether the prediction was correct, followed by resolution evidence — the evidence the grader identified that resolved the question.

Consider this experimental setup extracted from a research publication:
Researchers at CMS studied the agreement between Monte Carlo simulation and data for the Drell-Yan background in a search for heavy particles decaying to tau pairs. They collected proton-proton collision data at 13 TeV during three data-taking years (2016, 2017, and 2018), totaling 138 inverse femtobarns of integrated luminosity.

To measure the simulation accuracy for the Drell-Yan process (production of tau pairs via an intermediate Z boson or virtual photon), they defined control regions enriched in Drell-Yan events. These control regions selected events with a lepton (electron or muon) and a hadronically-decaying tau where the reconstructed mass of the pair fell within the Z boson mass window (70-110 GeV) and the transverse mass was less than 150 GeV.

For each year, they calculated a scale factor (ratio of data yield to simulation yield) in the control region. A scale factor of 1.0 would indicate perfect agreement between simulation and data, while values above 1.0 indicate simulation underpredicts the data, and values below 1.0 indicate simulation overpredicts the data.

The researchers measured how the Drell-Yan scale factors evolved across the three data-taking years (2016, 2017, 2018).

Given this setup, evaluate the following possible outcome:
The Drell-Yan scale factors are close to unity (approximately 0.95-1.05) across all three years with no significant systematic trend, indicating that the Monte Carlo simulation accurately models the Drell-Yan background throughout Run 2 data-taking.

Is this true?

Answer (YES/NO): NO